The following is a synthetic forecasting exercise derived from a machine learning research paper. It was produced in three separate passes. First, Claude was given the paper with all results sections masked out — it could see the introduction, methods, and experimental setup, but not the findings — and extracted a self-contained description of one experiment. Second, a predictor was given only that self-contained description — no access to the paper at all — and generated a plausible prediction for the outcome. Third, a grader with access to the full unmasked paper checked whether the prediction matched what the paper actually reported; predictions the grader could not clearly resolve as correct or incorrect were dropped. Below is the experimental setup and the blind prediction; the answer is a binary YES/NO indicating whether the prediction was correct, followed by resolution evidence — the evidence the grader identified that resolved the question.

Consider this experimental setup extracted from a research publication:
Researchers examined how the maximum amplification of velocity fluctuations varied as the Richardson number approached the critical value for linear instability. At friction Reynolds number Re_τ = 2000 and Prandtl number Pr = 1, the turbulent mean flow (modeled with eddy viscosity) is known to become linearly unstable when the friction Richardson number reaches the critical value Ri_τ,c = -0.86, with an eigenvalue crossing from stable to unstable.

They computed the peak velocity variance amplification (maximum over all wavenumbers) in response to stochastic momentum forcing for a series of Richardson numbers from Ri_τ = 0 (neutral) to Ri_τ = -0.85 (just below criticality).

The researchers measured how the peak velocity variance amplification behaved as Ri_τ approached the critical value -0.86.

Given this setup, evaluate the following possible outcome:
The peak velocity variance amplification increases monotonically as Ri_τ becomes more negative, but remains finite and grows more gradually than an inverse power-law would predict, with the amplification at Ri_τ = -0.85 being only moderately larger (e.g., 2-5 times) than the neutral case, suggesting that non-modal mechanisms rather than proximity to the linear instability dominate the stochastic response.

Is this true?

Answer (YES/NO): NO